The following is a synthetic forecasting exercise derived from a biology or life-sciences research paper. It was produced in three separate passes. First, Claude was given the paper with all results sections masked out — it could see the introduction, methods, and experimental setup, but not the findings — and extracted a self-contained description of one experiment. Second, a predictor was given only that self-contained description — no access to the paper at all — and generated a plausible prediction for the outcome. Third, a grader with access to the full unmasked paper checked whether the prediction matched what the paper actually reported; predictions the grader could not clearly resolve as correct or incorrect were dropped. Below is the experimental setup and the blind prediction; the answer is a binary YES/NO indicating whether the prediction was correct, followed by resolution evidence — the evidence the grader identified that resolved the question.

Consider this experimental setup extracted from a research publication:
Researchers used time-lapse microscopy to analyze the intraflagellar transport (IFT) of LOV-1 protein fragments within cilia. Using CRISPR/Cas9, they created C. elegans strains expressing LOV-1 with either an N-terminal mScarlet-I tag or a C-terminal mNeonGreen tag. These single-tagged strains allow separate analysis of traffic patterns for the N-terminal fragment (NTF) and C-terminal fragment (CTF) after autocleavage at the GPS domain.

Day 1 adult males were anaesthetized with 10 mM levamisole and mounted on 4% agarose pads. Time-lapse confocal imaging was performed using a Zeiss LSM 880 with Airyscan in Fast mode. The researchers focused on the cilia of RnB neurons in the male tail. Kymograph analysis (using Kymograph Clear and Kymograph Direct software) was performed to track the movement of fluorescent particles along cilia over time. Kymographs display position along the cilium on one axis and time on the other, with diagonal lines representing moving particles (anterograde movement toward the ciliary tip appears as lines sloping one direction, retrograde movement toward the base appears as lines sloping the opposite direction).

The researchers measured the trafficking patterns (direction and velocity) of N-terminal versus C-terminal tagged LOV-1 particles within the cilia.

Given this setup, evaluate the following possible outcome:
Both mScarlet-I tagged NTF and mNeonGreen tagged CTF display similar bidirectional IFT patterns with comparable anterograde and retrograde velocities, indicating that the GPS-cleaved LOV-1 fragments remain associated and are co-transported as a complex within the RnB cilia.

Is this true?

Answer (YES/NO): NO